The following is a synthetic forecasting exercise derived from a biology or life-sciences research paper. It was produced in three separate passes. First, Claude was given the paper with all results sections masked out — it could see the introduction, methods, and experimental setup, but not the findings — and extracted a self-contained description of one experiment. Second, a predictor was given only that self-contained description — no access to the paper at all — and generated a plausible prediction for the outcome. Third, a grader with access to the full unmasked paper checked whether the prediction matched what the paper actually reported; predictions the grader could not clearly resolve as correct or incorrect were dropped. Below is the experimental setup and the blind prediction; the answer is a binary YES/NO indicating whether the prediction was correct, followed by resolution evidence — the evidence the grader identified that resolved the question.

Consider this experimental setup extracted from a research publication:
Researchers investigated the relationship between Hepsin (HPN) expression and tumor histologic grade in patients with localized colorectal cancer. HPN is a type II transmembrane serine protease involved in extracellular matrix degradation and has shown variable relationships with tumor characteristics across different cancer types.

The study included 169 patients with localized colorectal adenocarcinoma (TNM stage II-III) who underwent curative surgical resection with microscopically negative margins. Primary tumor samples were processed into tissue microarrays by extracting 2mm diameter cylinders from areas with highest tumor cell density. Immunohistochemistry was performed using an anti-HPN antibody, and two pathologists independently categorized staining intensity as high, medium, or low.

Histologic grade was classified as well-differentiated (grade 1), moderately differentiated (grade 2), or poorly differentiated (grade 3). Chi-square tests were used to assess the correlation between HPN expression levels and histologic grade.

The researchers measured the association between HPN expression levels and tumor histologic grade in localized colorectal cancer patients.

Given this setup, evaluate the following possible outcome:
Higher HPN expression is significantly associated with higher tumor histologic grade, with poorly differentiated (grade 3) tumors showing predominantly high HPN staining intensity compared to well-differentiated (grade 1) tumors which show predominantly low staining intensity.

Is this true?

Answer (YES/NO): NO